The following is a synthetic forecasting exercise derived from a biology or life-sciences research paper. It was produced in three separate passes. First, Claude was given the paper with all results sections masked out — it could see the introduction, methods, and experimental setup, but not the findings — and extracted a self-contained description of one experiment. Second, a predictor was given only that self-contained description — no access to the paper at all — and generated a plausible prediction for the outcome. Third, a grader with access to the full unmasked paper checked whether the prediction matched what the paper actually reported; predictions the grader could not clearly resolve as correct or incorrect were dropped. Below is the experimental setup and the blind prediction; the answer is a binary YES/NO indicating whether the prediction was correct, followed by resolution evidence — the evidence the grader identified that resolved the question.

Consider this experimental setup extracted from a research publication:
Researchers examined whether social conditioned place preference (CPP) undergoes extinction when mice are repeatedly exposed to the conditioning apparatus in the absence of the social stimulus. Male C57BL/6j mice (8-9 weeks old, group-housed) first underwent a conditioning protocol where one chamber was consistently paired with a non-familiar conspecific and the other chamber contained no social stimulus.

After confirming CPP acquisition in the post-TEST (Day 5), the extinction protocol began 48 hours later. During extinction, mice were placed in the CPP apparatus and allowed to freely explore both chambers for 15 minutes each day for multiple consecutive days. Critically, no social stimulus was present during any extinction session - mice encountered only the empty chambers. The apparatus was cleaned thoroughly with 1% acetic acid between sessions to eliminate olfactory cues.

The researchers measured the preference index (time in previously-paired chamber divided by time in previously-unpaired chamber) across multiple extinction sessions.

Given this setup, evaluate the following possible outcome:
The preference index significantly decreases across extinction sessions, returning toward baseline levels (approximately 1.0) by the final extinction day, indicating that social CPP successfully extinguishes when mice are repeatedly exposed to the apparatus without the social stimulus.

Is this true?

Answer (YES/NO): NO